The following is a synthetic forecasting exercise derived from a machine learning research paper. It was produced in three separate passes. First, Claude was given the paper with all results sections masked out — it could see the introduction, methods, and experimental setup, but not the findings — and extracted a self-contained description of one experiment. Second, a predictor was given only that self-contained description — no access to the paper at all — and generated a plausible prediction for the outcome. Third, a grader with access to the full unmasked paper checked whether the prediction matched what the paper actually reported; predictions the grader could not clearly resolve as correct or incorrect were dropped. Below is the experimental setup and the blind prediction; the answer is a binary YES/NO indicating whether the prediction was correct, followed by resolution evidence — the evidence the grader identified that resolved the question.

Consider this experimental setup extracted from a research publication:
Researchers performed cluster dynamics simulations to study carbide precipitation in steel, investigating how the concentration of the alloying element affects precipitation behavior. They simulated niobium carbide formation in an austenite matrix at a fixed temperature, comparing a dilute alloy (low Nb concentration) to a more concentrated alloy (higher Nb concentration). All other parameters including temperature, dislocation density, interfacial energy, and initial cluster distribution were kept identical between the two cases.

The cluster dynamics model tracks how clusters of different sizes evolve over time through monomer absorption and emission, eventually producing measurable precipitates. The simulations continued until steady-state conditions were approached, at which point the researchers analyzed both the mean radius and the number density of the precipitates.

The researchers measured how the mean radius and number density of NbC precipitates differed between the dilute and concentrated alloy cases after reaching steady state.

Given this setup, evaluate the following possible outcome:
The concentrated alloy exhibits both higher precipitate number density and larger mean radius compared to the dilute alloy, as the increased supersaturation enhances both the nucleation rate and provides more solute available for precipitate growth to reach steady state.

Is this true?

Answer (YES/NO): NO